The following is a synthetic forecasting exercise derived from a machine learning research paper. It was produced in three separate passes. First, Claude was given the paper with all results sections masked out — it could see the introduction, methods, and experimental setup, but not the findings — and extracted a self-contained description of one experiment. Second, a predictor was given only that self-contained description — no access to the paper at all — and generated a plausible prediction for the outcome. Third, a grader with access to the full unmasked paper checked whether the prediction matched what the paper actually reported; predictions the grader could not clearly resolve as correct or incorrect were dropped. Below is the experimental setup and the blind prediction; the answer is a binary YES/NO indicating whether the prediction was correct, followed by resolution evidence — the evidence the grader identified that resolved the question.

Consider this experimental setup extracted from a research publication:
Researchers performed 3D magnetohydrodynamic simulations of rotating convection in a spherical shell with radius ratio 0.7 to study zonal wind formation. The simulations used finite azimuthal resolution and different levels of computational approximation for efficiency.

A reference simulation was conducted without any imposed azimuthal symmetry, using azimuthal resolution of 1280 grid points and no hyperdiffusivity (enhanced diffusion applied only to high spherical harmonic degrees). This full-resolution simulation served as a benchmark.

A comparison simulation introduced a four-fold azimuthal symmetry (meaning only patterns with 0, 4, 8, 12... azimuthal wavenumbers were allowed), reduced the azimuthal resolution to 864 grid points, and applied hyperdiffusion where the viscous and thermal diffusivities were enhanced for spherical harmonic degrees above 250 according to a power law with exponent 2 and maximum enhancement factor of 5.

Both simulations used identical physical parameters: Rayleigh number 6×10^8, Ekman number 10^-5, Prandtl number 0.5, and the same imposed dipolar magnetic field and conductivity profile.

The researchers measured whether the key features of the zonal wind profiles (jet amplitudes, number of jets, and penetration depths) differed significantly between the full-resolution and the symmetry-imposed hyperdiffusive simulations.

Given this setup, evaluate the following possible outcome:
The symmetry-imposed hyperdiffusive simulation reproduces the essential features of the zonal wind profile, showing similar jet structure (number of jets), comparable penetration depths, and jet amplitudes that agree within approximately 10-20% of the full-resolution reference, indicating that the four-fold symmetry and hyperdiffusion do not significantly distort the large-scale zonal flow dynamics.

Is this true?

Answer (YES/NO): YES